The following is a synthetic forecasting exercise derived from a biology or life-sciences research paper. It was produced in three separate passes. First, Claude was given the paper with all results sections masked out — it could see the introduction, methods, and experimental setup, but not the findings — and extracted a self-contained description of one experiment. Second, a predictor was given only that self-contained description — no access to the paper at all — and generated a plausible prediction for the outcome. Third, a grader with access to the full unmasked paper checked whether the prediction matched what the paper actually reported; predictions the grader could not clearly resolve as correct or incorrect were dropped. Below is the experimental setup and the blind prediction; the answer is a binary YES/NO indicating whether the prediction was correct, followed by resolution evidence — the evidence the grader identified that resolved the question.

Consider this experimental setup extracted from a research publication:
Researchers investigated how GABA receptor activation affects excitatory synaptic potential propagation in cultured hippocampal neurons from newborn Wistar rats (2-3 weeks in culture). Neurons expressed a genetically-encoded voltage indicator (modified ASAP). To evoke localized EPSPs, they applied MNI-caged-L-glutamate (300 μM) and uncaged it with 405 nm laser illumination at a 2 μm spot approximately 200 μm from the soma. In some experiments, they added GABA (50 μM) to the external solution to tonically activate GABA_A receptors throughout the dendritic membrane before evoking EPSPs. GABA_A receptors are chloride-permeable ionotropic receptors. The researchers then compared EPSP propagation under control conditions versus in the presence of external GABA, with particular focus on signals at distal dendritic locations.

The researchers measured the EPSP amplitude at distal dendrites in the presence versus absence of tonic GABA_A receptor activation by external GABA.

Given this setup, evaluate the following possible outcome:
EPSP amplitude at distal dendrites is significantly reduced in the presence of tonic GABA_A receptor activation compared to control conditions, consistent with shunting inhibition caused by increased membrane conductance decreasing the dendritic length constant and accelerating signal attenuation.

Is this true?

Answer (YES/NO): YES